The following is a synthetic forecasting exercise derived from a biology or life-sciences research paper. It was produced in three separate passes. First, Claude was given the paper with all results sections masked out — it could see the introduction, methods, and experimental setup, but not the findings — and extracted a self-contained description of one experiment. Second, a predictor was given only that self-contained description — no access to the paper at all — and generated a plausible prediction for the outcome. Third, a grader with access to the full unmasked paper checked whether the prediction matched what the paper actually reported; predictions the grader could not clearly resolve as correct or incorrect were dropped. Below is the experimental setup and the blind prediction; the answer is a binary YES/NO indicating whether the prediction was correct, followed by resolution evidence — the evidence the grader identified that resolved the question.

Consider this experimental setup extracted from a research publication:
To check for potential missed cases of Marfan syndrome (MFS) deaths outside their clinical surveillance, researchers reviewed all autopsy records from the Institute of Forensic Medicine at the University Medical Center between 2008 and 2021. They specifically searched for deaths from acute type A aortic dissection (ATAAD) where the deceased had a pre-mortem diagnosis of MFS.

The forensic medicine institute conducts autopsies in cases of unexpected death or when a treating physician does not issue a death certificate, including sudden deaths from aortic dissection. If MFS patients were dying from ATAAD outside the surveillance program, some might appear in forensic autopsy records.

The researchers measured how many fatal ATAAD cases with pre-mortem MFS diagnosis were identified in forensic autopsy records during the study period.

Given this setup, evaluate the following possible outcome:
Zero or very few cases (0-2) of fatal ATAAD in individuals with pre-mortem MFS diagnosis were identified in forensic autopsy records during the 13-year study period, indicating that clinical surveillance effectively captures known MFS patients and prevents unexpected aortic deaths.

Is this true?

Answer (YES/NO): YES